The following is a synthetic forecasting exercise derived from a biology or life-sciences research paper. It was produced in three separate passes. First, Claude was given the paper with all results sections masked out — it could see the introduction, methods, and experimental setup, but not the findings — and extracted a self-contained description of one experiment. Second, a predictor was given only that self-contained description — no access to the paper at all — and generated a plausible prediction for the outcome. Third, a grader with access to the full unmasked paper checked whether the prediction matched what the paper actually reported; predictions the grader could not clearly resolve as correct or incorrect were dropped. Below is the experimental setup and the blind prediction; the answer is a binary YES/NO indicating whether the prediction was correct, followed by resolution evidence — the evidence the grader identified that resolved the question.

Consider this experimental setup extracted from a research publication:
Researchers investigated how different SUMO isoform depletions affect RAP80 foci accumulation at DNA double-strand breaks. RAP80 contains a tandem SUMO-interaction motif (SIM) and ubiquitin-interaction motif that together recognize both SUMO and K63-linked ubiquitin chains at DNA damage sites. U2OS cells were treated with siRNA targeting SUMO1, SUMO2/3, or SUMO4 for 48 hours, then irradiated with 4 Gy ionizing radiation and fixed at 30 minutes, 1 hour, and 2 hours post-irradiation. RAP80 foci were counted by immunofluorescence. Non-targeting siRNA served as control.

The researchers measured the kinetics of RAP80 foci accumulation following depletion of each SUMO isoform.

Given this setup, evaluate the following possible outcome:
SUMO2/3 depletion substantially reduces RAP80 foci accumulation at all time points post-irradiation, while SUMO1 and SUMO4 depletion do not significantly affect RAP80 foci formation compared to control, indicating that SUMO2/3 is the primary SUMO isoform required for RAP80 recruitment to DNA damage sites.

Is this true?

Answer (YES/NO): NO